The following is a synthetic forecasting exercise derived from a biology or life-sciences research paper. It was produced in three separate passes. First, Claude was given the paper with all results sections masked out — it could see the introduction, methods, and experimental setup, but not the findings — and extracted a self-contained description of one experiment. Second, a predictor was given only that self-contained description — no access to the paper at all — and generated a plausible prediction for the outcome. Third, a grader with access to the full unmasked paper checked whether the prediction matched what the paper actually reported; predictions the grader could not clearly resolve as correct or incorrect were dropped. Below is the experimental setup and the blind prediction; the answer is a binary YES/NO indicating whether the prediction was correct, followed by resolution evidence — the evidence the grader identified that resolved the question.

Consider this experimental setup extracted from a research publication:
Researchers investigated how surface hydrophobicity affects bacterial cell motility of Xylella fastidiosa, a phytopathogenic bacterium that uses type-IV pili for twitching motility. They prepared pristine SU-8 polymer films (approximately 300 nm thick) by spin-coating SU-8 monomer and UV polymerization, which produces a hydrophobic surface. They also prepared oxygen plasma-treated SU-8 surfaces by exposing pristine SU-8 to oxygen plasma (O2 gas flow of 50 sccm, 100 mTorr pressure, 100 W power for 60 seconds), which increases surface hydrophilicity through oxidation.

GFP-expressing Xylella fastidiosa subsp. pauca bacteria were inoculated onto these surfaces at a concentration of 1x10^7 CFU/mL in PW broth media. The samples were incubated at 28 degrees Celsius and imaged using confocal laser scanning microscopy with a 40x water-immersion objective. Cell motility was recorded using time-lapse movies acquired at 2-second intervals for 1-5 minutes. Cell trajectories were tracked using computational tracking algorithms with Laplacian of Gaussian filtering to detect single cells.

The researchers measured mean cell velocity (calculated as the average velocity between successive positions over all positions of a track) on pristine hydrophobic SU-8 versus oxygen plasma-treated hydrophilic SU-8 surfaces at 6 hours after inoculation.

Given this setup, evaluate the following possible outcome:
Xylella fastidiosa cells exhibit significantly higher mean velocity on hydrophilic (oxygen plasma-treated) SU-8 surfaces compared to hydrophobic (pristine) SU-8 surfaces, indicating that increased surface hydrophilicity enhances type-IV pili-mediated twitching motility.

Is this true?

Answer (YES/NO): YES